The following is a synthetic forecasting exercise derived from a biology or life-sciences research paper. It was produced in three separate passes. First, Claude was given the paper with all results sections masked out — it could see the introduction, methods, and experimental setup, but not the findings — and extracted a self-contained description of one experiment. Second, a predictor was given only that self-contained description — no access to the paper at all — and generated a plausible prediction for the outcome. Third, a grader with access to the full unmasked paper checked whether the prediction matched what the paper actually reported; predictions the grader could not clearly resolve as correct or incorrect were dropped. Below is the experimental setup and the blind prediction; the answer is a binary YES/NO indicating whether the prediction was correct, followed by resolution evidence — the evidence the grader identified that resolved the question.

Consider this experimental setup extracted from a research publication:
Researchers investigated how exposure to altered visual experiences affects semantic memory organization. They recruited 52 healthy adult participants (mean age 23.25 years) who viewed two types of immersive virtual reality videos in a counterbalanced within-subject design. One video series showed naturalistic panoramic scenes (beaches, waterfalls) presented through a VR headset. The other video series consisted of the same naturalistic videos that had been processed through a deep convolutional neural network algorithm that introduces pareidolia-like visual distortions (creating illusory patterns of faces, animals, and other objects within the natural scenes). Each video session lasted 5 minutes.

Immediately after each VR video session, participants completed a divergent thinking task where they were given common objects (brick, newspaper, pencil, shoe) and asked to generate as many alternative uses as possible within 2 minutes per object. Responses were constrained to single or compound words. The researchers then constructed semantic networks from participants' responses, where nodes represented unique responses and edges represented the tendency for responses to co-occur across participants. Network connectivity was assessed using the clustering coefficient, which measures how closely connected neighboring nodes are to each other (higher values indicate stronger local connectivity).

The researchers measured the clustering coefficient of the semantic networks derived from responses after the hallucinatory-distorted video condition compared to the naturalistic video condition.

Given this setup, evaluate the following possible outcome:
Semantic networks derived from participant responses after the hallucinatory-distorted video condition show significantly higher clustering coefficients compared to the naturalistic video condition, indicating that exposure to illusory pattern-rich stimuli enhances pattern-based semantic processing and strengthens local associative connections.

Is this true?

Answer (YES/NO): NO